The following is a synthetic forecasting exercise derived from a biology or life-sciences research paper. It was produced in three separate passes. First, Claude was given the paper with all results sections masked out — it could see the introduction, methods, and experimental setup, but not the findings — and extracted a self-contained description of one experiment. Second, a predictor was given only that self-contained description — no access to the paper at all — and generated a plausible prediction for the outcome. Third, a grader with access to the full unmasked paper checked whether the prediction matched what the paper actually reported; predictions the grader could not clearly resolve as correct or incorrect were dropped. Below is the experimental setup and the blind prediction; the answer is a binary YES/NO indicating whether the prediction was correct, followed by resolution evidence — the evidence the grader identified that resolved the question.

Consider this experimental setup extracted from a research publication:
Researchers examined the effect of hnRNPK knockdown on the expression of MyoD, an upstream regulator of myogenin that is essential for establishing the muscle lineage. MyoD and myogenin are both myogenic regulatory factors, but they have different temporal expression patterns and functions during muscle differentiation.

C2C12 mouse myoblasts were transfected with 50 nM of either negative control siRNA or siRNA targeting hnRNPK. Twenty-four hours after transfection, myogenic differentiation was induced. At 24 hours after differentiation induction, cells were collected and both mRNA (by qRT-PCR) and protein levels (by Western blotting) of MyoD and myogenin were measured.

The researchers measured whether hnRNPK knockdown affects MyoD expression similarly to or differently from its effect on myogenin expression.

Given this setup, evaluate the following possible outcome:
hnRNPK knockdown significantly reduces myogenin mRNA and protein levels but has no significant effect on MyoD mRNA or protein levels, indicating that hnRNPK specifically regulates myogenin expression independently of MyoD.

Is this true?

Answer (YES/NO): NO